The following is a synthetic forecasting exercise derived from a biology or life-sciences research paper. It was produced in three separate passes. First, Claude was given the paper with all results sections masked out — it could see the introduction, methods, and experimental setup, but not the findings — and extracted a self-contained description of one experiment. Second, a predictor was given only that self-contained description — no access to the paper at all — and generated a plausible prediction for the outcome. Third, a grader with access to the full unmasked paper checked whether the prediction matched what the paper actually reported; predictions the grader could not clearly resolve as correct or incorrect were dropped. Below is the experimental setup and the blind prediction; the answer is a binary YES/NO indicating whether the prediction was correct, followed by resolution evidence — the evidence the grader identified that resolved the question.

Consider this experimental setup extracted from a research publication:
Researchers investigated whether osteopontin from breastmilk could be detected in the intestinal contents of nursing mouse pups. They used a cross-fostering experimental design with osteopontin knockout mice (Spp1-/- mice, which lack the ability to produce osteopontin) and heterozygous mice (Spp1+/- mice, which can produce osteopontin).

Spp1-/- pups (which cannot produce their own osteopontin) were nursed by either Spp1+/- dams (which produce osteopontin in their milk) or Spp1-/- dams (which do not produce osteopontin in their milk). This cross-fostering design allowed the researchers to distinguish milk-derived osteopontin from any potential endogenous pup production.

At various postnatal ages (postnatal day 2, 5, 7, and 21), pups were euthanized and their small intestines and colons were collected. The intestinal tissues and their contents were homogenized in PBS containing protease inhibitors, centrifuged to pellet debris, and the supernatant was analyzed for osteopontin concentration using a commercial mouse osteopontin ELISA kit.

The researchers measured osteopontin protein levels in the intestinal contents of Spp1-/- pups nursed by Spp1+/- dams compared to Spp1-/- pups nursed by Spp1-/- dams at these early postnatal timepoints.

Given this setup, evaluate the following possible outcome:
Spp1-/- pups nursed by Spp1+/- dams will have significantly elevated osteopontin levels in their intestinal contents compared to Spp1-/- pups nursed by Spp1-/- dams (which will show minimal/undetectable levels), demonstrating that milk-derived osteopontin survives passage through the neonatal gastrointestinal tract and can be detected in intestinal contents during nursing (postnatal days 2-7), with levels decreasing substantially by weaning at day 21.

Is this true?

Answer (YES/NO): YES